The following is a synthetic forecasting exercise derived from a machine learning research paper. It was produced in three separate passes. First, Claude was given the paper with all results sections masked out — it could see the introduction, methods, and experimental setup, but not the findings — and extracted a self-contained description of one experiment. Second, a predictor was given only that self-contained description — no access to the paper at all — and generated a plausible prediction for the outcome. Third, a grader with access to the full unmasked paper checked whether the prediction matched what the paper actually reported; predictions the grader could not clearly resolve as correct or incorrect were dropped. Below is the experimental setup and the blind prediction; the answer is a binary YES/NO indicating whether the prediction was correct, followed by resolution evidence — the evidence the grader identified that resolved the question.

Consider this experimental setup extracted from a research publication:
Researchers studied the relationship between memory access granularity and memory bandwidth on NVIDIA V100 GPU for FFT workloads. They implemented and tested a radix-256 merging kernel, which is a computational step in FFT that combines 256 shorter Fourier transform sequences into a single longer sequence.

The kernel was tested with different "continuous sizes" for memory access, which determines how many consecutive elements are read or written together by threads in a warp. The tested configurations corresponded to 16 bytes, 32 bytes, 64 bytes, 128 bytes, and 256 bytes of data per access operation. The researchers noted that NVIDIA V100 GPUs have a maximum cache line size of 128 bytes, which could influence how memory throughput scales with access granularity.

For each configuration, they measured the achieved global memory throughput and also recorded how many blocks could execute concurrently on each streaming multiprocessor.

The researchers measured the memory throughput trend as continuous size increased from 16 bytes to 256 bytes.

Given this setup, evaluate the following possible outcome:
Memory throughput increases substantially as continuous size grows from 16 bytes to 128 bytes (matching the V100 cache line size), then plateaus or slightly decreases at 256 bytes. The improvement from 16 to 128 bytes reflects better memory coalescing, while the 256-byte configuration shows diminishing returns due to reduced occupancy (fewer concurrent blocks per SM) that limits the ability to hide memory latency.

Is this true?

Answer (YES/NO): NO